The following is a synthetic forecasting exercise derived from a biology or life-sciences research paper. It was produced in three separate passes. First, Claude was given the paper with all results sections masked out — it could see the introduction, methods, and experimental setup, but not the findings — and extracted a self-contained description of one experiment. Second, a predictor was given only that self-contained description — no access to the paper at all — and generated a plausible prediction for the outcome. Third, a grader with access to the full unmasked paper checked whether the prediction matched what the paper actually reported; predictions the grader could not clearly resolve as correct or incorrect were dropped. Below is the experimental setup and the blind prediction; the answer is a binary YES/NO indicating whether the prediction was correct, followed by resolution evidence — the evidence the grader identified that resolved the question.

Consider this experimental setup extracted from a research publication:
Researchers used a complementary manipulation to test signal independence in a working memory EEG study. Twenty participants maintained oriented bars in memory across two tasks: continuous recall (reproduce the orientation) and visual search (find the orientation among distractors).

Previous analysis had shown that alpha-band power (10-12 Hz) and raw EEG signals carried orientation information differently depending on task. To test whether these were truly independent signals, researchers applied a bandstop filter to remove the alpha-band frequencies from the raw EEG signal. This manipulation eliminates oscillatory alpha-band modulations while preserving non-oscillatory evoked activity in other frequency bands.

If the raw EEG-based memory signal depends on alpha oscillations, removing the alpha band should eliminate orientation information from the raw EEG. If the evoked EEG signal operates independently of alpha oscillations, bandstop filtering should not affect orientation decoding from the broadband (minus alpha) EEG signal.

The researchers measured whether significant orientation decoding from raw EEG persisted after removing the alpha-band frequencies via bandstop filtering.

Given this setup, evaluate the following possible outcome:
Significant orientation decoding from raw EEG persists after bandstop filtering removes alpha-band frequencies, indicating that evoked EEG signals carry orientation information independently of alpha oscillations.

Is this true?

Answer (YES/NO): YES